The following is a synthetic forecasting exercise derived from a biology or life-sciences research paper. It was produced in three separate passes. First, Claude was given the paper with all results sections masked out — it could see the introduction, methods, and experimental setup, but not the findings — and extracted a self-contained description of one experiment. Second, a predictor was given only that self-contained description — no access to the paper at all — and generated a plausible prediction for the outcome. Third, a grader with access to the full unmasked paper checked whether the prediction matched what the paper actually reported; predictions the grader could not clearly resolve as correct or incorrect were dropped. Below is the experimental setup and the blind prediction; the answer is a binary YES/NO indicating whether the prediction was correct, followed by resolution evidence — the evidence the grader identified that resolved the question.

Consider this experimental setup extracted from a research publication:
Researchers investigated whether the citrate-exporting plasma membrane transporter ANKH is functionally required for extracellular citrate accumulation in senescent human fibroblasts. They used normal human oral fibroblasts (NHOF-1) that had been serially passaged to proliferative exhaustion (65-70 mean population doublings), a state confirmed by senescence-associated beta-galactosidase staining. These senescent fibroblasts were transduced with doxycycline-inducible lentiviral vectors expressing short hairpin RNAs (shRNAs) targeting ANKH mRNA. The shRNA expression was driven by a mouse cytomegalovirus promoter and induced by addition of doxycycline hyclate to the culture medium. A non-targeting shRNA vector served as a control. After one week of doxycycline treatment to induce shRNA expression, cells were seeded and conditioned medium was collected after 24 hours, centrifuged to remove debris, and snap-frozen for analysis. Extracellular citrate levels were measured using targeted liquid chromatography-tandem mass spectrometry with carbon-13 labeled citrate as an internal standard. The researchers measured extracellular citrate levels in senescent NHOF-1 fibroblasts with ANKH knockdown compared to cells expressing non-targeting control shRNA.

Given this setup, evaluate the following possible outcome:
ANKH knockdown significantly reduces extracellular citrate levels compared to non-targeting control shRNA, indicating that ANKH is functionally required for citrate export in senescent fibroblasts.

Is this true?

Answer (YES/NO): YES